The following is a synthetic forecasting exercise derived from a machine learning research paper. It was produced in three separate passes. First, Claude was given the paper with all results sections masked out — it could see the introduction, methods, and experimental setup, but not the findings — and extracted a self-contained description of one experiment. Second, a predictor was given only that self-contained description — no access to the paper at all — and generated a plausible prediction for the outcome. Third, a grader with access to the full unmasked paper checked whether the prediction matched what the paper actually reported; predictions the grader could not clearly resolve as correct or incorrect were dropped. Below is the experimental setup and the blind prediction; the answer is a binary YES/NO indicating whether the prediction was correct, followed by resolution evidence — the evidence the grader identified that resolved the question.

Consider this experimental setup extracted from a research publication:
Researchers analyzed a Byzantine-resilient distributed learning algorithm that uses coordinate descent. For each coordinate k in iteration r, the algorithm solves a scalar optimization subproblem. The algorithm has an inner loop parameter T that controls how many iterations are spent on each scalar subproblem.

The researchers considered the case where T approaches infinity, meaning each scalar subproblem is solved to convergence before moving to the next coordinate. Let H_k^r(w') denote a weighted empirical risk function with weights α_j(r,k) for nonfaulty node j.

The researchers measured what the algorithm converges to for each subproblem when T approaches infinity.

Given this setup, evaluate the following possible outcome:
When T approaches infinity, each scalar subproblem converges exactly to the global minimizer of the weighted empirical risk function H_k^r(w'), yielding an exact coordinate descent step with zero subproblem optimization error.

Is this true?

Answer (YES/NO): YES